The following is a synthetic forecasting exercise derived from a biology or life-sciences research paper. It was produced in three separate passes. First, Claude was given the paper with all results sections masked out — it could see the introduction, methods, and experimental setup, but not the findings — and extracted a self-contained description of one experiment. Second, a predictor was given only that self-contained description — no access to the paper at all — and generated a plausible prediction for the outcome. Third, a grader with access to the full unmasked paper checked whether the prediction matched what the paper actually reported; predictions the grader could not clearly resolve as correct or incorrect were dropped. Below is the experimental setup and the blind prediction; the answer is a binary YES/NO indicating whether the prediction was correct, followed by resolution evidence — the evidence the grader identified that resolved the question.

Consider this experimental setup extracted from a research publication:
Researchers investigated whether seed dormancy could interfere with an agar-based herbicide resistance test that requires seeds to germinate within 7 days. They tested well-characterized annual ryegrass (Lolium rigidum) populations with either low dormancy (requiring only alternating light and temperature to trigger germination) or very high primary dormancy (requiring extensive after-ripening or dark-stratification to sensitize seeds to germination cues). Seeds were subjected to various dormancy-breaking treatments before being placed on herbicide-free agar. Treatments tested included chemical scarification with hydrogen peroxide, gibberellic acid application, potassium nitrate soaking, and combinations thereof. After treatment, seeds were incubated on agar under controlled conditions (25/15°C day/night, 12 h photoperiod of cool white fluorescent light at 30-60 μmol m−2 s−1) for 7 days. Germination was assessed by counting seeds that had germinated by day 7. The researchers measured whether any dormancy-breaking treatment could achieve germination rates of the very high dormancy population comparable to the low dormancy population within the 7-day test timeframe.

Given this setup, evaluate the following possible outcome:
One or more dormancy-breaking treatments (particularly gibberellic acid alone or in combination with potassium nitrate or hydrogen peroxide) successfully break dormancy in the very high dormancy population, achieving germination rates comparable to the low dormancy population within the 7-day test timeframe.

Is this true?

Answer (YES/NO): NO